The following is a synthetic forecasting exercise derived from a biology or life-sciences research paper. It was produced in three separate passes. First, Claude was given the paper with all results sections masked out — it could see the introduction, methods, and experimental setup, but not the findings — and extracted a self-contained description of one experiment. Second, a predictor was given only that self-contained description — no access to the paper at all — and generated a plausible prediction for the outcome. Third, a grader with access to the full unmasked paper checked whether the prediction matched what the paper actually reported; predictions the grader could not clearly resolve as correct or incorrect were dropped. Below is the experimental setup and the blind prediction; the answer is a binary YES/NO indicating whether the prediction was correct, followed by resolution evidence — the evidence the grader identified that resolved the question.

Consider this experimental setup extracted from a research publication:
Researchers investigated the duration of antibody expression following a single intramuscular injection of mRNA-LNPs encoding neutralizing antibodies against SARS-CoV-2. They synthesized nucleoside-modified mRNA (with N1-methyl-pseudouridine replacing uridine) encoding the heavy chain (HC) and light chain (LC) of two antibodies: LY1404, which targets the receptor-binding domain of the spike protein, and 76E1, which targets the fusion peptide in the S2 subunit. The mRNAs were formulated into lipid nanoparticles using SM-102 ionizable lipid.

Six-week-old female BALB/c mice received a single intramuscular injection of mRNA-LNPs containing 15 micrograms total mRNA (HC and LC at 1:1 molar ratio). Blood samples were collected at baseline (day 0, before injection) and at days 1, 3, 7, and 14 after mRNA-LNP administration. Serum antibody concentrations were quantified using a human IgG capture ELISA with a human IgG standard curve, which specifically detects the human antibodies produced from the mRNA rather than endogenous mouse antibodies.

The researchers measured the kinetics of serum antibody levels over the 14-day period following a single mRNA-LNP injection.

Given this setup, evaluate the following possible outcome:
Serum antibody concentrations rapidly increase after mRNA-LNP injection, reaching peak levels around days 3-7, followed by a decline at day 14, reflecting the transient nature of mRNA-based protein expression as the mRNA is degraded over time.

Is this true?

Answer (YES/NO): YES